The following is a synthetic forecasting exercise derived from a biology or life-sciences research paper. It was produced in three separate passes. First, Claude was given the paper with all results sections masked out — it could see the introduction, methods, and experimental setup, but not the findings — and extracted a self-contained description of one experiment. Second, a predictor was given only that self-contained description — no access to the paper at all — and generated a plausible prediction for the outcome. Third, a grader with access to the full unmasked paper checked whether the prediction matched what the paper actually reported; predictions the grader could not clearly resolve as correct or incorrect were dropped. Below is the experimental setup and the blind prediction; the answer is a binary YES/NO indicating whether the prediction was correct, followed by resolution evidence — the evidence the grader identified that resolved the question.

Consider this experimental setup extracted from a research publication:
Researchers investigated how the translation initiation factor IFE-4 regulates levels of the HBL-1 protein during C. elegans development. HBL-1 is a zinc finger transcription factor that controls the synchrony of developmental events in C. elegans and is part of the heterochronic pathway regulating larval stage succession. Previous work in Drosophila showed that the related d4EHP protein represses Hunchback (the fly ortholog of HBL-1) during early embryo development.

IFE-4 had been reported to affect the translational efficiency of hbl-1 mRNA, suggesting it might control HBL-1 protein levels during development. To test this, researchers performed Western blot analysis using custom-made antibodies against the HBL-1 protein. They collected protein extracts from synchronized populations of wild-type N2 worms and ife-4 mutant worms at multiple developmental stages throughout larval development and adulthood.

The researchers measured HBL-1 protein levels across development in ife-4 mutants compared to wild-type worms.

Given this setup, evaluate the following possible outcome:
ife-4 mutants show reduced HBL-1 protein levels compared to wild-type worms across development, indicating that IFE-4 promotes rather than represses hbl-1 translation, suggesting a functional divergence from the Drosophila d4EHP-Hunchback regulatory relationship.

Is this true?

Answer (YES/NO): NO